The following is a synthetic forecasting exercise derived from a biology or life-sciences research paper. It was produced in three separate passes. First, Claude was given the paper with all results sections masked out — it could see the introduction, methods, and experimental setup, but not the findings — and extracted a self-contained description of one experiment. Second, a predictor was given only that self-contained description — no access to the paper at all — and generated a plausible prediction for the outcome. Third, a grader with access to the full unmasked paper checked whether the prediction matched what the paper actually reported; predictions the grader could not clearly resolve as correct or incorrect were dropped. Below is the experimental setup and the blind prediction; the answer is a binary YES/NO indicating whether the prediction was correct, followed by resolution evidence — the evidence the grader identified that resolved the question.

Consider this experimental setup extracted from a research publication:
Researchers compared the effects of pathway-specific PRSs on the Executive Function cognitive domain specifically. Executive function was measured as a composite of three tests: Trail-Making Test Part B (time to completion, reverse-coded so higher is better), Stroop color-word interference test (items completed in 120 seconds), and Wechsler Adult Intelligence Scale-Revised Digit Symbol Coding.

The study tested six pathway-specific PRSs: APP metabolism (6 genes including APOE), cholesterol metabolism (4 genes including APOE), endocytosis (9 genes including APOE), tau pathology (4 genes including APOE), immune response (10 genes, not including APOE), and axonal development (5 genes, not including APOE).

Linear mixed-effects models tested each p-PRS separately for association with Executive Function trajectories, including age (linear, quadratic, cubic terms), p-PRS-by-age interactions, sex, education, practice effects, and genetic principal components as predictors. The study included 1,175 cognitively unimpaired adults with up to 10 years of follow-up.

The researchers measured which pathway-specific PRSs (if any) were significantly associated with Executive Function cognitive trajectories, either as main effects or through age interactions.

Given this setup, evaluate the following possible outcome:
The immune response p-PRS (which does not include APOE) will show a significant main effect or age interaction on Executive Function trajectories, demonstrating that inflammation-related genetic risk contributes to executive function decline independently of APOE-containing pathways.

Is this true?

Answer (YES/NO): NO